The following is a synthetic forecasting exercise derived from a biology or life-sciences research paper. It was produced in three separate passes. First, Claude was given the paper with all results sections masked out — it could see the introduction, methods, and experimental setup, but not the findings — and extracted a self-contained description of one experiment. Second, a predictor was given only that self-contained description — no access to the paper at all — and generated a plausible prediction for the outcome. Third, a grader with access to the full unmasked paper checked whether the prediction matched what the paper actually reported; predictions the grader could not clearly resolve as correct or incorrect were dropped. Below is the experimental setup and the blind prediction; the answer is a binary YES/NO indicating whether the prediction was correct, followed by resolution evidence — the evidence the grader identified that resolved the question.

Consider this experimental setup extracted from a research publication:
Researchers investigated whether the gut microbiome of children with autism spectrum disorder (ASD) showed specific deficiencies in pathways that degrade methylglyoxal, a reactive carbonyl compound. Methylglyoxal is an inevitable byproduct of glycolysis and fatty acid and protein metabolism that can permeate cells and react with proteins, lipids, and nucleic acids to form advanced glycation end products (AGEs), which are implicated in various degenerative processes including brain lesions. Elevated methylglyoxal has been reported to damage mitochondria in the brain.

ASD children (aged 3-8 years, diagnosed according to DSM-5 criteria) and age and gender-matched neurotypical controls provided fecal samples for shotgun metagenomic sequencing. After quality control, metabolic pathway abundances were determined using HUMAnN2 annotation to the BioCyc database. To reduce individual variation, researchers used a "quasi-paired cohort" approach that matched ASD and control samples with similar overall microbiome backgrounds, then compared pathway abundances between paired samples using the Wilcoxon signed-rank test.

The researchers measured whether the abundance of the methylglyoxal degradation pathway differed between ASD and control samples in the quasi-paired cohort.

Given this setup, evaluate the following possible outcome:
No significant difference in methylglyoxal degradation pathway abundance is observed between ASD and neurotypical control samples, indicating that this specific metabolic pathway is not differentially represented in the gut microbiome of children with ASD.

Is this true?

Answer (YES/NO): NO